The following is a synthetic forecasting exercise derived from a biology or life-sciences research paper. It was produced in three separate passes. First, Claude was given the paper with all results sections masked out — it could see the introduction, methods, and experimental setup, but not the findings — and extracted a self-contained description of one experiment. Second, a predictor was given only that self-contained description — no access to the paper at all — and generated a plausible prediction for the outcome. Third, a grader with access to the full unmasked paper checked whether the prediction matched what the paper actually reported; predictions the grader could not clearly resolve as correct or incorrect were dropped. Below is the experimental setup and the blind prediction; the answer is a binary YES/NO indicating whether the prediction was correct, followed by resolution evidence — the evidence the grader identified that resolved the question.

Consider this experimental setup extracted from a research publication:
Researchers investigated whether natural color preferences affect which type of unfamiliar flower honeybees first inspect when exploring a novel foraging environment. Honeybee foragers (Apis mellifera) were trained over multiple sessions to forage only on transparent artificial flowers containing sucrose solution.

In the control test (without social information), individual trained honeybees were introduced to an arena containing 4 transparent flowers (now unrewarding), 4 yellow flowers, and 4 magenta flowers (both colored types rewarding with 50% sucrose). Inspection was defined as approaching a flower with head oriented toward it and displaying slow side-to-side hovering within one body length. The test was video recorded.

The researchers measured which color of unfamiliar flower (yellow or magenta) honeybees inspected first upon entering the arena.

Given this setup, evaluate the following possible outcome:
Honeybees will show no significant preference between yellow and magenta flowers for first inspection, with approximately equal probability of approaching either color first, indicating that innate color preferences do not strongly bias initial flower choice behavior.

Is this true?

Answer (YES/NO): NO